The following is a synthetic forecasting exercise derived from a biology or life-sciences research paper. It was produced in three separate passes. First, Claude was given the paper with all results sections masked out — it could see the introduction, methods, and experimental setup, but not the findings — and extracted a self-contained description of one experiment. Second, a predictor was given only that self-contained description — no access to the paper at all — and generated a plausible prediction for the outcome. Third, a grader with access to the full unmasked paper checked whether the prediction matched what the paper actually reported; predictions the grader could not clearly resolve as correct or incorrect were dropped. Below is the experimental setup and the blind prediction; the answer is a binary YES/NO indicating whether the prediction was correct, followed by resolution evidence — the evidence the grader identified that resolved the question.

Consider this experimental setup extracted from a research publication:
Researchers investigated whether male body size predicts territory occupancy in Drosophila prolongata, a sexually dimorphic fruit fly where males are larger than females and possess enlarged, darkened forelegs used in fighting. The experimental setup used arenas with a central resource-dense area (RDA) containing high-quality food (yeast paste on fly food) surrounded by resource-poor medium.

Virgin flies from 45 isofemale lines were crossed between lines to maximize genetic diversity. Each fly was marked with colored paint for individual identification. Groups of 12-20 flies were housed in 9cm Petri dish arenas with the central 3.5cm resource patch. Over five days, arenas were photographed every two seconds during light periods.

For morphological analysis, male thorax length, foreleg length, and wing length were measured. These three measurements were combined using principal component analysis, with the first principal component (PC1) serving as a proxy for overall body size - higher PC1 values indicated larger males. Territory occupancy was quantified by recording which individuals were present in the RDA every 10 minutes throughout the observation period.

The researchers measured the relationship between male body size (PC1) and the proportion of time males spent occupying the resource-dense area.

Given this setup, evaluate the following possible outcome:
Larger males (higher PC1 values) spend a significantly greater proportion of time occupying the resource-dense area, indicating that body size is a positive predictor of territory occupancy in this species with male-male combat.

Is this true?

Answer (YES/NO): NO